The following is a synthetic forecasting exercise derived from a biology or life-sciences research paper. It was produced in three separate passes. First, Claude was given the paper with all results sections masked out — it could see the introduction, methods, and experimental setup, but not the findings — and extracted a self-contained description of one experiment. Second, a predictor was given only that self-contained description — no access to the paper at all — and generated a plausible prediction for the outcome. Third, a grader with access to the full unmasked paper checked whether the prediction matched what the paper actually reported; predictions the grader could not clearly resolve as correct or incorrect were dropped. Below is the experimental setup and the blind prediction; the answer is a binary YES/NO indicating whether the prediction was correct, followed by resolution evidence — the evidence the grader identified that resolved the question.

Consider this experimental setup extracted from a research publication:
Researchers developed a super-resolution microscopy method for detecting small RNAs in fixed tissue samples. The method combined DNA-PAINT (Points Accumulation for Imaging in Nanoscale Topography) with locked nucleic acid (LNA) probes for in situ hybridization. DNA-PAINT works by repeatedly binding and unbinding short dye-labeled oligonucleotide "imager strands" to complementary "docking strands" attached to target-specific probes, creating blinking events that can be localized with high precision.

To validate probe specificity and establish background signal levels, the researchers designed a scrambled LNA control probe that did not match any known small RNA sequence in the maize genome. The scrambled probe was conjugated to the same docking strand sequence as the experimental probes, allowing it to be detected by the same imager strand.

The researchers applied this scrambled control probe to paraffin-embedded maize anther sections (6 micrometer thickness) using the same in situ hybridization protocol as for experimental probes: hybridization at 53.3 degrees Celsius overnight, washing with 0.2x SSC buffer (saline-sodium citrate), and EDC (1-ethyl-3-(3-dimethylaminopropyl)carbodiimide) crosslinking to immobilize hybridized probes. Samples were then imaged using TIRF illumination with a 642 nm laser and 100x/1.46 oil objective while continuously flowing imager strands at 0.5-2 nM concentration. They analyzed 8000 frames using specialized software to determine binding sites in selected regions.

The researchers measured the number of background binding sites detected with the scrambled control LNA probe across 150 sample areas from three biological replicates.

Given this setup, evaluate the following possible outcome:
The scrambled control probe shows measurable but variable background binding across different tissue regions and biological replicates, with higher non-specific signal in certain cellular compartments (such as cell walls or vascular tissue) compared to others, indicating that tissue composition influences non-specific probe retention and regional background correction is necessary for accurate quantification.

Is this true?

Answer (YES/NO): NO